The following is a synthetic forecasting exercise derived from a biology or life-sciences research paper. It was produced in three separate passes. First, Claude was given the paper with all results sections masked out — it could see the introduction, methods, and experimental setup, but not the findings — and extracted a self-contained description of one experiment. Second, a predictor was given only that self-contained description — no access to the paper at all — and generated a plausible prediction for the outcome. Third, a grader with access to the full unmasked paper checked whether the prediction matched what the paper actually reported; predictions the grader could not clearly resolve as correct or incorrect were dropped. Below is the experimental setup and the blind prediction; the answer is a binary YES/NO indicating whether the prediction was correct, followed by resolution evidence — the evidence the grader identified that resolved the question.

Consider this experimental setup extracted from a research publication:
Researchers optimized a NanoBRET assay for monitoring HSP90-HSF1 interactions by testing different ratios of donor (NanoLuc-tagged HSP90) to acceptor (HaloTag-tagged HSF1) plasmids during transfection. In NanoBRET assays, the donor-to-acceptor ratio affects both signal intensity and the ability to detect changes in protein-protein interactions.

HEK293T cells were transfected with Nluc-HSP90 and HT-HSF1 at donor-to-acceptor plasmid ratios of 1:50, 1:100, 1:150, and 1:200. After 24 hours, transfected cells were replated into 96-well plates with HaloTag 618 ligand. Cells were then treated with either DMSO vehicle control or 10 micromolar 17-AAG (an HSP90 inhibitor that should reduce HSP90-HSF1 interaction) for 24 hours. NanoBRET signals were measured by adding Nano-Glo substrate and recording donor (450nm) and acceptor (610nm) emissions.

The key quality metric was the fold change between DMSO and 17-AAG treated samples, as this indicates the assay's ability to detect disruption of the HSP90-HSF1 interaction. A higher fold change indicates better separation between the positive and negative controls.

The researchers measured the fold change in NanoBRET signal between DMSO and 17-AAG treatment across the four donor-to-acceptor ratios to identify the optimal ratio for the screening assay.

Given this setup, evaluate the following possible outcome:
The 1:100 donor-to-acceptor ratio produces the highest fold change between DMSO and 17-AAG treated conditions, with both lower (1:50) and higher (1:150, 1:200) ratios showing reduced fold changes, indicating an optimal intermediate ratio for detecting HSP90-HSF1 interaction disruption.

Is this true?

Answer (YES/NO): NO